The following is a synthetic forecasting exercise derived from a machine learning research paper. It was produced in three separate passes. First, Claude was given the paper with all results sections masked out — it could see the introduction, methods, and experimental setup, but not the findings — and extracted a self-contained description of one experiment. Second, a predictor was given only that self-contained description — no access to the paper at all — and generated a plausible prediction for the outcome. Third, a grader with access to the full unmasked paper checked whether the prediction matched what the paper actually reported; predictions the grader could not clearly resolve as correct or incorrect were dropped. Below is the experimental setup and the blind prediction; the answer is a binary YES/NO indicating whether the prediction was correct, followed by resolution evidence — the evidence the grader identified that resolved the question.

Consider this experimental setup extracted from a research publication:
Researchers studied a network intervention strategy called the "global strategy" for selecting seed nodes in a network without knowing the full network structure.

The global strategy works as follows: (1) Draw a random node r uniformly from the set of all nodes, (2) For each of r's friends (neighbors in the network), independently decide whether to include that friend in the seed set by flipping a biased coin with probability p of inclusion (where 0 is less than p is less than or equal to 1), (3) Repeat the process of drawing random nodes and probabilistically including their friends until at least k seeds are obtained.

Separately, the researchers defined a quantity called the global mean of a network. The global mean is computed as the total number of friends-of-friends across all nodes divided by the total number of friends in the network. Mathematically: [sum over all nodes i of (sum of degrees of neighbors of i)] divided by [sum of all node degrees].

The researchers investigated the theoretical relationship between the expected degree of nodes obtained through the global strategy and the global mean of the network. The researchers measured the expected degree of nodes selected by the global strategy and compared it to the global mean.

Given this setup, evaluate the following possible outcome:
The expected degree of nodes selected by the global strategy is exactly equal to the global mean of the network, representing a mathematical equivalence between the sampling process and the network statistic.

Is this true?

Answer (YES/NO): YES